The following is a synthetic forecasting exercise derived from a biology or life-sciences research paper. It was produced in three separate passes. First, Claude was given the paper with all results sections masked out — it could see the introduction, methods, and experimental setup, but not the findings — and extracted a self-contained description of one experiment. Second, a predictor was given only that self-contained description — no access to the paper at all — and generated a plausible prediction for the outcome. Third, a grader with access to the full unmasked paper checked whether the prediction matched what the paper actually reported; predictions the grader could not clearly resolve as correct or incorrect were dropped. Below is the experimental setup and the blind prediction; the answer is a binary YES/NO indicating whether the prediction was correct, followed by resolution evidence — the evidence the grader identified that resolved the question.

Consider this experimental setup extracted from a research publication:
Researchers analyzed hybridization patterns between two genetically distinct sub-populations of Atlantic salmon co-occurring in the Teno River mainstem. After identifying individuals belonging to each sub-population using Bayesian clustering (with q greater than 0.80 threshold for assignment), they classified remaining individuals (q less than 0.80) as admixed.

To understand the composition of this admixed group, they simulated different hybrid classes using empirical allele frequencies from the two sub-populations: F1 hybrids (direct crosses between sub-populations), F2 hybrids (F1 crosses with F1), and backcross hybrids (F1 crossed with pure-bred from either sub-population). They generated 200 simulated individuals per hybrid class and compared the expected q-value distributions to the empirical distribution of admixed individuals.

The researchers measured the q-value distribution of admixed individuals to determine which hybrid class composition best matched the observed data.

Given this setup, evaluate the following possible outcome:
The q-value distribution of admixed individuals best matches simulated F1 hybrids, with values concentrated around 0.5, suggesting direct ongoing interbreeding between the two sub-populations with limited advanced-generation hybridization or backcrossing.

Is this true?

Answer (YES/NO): NO